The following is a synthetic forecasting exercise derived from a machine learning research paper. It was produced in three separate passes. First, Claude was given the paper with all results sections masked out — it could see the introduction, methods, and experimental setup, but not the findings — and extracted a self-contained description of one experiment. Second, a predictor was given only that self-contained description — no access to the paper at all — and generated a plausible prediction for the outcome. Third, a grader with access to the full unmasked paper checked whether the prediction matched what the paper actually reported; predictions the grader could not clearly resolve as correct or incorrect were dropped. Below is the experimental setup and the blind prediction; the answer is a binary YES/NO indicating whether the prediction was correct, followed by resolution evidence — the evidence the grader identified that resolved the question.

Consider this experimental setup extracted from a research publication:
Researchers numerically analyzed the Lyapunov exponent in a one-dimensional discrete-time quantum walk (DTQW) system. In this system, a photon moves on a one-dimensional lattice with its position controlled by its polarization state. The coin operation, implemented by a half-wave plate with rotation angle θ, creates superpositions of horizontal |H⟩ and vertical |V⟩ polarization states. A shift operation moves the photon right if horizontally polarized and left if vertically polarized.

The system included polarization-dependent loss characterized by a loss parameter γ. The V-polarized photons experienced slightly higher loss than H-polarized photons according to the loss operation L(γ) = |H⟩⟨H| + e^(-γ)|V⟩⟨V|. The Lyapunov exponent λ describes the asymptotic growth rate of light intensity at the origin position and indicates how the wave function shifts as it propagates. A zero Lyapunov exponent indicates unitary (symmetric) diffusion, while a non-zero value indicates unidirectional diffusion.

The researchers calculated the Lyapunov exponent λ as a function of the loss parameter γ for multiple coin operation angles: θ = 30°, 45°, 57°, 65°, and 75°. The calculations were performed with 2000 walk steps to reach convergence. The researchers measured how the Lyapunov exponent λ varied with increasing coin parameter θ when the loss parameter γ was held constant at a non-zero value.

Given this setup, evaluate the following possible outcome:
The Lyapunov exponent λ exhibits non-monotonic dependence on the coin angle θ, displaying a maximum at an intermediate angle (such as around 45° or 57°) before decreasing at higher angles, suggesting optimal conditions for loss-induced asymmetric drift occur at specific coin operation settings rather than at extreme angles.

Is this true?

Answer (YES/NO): NO